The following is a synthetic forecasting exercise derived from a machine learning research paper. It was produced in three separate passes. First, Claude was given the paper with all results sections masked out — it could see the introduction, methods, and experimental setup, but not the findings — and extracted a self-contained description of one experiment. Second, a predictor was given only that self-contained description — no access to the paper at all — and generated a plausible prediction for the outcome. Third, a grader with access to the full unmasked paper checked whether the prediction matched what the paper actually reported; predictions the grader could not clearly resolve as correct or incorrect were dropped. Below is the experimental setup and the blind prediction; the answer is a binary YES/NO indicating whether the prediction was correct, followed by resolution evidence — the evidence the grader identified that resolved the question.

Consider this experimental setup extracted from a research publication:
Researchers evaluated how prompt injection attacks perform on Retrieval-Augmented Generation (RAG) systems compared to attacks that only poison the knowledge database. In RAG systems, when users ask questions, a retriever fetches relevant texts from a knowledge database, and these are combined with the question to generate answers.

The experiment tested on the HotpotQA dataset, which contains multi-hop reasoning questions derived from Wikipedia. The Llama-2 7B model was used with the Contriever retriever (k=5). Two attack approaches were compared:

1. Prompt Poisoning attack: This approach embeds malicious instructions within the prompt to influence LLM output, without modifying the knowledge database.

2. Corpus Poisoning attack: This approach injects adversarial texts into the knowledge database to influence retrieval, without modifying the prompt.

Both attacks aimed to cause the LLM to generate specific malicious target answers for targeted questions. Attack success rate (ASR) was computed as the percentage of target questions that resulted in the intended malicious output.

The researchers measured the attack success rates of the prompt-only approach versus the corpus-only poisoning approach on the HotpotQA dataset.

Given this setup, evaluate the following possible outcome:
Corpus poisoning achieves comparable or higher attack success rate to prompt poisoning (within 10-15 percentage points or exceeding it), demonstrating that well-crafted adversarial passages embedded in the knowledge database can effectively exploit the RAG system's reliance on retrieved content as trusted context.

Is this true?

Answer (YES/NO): NO